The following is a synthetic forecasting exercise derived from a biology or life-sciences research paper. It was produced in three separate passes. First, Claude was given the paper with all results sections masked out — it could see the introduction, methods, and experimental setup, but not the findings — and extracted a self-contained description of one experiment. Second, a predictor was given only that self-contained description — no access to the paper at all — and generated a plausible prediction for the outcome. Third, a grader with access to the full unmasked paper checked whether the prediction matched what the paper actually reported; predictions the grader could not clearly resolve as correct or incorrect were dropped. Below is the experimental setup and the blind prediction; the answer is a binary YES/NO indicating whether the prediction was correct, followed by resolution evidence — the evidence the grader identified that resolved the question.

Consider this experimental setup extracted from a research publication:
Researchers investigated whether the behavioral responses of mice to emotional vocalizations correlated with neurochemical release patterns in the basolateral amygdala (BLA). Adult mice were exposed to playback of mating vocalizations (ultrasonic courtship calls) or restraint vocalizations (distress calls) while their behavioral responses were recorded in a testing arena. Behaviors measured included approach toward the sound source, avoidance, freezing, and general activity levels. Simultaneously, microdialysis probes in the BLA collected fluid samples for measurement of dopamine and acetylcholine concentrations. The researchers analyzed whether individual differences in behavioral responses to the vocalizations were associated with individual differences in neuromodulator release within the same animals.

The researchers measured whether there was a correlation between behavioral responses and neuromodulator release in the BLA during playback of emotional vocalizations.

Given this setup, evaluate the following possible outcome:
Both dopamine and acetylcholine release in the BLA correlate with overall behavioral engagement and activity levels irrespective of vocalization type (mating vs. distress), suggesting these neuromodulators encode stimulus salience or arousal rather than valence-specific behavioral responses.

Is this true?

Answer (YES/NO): NO